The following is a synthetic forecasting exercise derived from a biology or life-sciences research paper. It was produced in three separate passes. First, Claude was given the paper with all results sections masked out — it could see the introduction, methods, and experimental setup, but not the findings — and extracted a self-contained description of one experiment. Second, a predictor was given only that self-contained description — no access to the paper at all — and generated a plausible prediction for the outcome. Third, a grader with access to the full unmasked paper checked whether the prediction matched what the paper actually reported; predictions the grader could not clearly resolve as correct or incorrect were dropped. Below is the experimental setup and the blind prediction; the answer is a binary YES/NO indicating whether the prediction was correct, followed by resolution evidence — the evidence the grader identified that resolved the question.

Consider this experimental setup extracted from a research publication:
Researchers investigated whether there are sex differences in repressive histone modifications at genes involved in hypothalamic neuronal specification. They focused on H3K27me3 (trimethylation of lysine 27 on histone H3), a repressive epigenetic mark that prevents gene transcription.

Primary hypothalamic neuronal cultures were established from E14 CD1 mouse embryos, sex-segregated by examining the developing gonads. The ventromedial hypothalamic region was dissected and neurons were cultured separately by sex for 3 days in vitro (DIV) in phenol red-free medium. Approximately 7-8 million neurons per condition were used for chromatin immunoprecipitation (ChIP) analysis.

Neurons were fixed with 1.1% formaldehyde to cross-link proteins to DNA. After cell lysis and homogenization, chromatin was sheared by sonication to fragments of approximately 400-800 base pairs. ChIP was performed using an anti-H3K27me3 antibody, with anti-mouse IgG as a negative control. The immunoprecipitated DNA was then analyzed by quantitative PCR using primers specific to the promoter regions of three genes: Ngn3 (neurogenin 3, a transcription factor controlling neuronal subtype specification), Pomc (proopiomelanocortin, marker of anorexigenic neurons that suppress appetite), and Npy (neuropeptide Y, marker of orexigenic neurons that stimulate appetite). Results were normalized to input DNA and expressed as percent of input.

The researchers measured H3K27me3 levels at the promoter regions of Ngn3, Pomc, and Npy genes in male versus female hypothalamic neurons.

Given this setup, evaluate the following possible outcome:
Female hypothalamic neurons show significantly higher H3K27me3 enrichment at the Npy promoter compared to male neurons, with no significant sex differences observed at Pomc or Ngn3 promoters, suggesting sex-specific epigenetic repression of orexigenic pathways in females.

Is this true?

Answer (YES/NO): NO